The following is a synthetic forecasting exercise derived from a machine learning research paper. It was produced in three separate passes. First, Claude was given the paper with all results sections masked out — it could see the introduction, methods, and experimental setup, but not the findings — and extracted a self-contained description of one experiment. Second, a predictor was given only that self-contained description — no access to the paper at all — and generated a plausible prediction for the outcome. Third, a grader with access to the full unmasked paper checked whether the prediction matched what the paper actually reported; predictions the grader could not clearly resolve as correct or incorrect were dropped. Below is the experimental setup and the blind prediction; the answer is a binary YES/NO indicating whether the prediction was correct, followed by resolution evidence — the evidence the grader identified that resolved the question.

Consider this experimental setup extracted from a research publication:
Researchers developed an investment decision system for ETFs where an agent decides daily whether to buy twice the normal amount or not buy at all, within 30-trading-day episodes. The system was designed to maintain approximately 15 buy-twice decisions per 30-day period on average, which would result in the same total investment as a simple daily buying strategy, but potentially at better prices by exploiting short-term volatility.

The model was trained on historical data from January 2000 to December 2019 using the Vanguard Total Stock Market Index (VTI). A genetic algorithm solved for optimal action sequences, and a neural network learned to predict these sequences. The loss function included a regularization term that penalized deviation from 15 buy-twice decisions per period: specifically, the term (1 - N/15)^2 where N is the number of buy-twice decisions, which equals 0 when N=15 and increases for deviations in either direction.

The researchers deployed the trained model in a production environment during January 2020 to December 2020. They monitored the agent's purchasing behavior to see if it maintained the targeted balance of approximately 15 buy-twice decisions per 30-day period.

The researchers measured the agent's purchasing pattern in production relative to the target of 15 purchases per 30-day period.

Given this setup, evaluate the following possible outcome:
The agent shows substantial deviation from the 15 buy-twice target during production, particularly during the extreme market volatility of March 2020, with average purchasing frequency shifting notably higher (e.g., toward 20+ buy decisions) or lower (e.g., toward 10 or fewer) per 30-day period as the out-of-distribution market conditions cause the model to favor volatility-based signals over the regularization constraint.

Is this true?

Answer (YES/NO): YES